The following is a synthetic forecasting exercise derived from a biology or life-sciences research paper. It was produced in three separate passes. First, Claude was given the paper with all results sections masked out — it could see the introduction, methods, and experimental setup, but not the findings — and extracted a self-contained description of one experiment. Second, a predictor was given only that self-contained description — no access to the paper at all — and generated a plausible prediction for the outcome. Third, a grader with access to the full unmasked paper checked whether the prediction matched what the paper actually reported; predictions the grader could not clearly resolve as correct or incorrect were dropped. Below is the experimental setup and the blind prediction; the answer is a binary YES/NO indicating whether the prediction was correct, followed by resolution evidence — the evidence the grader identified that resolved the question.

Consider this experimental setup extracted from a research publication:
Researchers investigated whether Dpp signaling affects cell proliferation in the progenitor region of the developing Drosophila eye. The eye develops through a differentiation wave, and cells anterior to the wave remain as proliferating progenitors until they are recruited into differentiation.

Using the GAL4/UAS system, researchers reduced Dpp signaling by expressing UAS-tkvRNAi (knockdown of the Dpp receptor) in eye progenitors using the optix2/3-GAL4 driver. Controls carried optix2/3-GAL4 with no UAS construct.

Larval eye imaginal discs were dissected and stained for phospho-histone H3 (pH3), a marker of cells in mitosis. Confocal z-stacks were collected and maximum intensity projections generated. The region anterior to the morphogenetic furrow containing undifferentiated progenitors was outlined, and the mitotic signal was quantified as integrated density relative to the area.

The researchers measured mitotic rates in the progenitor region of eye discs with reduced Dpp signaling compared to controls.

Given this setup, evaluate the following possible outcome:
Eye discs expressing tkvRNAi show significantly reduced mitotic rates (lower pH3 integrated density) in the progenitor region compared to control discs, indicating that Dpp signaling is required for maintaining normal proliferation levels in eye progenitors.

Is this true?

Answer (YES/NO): NO